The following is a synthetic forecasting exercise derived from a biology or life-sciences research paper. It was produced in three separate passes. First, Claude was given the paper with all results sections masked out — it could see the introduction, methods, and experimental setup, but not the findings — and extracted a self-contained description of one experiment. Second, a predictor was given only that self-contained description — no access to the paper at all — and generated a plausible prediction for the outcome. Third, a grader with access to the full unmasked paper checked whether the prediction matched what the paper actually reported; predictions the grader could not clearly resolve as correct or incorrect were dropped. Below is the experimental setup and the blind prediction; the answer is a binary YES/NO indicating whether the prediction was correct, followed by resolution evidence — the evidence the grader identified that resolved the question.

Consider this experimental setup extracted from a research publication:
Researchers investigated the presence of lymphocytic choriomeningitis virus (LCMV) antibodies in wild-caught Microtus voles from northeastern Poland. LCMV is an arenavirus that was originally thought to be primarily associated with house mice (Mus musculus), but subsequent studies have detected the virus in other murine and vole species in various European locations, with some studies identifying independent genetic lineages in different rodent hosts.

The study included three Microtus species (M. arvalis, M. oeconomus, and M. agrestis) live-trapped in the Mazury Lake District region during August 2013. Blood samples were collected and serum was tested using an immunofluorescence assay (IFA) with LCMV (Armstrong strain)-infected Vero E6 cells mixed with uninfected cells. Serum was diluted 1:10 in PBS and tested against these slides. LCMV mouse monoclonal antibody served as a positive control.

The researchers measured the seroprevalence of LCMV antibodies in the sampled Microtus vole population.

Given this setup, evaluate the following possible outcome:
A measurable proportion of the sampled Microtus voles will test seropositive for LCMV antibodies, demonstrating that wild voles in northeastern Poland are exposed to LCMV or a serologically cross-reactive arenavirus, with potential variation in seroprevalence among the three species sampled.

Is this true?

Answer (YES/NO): NO